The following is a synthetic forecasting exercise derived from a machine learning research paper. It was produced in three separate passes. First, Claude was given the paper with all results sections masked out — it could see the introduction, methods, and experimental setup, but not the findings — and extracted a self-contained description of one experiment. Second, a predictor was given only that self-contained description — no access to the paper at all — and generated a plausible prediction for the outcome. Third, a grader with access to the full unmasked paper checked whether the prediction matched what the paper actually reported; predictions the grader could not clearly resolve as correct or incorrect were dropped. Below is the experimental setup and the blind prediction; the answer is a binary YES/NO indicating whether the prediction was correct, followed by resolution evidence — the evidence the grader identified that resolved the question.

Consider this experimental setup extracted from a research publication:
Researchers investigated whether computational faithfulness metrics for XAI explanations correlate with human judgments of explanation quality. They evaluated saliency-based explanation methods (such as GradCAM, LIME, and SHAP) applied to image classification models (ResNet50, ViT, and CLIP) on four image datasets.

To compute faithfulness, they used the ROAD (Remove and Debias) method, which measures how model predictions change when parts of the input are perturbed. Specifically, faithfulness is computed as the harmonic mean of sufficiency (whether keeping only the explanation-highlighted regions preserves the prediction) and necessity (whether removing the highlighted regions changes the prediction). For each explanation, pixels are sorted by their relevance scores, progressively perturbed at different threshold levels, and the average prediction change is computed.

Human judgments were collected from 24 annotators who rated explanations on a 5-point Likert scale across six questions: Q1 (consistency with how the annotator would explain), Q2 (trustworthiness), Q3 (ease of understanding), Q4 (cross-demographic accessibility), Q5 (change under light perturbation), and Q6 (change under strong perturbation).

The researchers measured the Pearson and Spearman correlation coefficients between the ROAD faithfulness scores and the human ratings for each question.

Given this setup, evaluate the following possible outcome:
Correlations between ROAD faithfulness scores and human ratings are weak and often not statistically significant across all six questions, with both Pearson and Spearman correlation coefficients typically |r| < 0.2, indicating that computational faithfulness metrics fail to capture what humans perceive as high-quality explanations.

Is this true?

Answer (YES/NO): NO